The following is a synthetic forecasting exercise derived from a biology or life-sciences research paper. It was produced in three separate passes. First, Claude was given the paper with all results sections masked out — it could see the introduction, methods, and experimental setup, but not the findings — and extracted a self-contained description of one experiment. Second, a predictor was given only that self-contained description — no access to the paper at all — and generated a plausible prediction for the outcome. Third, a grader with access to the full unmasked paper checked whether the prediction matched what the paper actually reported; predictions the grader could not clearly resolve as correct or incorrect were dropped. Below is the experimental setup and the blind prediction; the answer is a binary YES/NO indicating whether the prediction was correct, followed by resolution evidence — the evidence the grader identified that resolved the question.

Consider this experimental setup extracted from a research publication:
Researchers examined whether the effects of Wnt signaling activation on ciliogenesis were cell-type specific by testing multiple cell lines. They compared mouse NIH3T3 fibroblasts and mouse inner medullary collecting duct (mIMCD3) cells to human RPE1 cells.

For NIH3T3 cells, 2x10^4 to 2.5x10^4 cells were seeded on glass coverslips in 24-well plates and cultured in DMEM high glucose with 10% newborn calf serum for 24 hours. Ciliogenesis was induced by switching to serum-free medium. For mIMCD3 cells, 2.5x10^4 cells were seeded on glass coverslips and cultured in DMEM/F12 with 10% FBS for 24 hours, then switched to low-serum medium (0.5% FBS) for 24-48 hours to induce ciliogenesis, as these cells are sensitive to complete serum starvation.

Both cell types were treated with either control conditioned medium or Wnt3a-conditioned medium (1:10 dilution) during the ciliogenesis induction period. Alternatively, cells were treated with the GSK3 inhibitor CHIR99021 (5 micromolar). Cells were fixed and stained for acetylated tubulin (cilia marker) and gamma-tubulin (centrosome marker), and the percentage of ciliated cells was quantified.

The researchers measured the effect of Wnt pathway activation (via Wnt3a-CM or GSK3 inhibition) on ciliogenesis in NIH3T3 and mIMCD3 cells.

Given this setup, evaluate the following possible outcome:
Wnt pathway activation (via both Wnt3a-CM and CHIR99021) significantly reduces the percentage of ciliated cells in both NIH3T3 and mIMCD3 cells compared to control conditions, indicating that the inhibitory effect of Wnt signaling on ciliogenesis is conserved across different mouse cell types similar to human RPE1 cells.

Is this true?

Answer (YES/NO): YES